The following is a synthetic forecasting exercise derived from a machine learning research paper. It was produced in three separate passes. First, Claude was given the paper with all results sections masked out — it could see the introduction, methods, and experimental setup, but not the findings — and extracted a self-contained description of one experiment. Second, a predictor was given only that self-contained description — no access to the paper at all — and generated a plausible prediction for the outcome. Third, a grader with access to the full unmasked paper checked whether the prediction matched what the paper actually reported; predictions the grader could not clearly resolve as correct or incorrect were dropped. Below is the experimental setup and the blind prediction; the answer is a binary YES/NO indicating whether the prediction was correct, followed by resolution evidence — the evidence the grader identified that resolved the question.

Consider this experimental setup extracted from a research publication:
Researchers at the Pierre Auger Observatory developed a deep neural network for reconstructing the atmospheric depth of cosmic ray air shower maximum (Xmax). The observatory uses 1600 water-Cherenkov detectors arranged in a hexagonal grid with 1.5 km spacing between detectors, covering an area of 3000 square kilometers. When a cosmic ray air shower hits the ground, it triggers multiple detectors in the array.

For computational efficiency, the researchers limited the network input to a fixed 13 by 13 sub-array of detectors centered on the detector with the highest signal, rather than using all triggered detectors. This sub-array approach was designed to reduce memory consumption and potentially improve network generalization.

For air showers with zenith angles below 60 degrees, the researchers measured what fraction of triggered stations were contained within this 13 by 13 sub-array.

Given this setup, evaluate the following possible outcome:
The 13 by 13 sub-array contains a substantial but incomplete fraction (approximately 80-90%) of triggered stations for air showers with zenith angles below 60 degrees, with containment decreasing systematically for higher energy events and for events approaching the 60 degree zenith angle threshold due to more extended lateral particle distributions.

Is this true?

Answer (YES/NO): NO